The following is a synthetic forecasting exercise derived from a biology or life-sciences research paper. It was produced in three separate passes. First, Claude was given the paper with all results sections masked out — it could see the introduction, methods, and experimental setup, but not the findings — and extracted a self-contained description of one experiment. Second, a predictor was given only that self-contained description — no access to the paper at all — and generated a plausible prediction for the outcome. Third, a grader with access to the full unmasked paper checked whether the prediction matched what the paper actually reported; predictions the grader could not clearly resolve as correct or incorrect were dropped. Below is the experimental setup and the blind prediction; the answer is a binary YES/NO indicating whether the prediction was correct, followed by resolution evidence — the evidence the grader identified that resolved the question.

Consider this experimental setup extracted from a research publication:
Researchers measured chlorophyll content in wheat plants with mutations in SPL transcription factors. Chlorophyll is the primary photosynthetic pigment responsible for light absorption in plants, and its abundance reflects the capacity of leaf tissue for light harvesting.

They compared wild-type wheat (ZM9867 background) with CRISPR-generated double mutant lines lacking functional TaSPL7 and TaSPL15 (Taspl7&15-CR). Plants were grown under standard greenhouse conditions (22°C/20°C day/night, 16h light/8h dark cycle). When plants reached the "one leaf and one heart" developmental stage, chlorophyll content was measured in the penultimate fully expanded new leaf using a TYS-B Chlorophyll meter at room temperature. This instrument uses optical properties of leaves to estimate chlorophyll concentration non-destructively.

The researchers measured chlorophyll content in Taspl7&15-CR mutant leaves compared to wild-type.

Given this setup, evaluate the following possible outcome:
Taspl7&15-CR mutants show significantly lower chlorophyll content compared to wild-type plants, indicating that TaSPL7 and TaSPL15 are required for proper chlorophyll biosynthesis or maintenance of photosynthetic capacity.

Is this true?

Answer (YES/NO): NO